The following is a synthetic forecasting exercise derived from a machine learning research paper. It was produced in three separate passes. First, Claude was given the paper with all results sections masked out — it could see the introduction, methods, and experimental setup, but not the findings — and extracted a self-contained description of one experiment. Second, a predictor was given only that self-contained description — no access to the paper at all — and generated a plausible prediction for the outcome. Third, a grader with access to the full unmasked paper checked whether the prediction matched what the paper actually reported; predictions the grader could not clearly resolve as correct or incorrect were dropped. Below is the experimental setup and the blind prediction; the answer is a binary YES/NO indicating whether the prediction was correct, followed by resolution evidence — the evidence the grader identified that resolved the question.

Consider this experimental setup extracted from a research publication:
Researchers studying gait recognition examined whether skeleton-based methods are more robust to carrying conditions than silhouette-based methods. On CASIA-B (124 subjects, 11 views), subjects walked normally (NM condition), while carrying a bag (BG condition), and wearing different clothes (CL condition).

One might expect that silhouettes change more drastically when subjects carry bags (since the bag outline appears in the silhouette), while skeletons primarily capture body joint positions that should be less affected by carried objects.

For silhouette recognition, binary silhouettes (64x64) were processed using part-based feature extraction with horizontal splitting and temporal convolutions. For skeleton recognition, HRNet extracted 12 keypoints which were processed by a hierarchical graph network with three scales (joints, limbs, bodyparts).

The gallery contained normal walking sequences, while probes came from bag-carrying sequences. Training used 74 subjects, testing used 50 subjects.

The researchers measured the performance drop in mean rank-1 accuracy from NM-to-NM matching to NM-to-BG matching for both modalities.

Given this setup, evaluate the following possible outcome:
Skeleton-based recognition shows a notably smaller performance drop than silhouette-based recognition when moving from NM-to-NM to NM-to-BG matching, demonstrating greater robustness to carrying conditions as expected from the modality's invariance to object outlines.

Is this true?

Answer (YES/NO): NO